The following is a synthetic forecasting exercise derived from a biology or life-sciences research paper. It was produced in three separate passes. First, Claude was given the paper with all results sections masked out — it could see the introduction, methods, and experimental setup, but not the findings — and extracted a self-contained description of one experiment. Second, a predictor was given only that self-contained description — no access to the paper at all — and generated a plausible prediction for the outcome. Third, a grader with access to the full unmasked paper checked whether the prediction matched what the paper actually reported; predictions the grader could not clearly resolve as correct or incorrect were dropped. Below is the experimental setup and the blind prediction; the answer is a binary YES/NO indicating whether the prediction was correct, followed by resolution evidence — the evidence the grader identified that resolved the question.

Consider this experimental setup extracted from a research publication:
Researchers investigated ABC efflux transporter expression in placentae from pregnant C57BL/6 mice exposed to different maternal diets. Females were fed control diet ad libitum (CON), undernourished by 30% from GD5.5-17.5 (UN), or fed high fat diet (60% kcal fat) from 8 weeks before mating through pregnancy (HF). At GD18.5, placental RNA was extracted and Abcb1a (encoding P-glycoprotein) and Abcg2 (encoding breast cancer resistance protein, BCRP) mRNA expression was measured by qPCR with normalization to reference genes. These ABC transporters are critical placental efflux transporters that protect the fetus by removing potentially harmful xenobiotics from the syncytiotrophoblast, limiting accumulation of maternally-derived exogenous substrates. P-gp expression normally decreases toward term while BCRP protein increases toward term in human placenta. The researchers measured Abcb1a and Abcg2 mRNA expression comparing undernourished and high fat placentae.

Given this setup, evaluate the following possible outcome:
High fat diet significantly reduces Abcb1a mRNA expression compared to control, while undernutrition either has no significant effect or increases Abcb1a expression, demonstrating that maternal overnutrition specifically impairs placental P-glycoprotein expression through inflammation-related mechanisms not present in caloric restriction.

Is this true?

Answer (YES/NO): NO